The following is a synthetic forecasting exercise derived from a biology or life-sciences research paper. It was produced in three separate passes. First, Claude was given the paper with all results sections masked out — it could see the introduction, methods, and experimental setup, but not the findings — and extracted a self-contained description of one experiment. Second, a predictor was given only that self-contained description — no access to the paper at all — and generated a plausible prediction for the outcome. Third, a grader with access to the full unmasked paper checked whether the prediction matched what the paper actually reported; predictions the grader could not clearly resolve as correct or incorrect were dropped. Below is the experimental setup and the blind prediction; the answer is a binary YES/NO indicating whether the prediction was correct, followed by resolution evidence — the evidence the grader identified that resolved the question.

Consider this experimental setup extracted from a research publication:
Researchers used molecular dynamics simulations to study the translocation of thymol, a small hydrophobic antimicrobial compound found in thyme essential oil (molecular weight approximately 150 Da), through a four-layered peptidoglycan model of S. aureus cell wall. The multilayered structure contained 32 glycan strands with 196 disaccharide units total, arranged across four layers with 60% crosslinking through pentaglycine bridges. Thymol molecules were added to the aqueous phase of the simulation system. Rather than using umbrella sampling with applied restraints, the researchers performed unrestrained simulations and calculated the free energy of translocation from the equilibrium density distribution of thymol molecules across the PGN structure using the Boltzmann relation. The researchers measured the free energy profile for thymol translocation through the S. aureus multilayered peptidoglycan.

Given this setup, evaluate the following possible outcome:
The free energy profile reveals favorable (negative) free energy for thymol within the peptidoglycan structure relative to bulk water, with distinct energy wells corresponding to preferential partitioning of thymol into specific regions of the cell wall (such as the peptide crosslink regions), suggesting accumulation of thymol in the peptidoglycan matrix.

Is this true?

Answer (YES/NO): NO